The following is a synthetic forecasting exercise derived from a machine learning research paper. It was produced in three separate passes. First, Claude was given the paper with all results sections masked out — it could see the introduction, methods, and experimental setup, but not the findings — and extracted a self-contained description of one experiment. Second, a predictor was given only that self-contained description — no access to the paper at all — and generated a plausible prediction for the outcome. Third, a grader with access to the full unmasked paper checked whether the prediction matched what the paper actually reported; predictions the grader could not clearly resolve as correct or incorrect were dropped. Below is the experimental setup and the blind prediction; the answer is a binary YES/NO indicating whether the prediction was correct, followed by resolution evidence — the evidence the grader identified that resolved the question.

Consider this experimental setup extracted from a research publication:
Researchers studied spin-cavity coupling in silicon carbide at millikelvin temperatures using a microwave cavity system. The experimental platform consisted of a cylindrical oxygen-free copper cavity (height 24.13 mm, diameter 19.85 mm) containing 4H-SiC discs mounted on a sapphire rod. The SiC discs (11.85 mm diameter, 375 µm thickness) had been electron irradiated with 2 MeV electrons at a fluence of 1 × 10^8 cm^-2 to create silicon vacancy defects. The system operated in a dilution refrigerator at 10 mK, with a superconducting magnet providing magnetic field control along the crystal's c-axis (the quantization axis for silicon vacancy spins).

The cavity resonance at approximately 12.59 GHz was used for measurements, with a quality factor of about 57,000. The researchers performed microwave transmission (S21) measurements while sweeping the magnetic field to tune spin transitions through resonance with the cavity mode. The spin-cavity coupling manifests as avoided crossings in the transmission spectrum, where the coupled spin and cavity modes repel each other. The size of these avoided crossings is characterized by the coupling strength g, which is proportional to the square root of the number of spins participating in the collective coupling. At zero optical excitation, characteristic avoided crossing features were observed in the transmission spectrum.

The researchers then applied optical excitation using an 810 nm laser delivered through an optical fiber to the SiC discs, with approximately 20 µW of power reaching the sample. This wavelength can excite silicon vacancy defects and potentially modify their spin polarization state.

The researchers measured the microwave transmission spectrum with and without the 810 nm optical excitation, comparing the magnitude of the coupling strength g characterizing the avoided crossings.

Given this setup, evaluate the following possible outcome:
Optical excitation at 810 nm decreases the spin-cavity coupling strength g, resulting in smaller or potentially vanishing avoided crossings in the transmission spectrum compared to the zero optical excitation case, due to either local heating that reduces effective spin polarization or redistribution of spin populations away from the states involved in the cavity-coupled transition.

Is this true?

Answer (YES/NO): YES